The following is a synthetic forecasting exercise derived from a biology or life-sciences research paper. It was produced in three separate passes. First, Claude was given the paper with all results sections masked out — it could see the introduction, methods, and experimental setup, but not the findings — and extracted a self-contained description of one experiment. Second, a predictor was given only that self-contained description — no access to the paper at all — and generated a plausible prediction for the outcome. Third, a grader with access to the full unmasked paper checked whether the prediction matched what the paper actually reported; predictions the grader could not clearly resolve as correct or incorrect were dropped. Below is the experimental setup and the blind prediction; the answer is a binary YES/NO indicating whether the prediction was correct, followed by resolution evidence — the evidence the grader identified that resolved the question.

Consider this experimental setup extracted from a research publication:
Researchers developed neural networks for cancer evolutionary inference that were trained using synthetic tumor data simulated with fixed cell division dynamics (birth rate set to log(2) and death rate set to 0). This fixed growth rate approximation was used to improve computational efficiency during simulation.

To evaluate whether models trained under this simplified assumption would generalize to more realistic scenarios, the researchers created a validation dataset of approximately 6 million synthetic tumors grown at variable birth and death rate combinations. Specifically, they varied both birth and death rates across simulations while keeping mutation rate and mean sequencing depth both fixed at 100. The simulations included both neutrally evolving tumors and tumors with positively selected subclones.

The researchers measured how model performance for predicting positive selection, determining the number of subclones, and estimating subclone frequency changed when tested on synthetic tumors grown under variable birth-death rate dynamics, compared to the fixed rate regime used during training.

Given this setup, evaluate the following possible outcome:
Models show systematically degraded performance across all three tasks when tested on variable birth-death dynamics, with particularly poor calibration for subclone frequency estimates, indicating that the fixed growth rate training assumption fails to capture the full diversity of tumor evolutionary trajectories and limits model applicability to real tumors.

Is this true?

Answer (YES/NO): NO